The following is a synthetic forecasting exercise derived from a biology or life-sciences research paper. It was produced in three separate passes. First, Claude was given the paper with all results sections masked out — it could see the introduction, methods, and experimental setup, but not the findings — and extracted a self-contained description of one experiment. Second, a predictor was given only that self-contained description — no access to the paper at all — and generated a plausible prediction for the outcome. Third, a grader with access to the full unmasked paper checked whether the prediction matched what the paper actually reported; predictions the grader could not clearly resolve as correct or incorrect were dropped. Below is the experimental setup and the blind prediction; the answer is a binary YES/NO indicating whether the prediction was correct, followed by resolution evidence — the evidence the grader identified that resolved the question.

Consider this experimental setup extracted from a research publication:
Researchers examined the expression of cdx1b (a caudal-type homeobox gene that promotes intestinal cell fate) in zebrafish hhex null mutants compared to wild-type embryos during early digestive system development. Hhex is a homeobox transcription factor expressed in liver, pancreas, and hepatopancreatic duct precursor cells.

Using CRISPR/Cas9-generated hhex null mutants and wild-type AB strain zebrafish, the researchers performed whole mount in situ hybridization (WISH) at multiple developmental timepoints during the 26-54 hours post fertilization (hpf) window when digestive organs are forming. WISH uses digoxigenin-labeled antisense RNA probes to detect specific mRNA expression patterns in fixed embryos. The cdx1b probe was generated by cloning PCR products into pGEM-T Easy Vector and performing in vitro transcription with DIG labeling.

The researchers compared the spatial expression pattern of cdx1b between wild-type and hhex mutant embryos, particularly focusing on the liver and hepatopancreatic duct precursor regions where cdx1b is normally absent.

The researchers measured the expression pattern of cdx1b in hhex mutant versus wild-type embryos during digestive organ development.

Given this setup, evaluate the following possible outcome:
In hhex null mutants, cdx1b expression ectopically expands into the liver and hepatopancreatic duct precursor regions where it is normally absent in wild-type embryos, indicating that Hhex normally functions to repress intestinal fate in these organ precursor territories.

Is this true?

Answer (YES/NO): YES